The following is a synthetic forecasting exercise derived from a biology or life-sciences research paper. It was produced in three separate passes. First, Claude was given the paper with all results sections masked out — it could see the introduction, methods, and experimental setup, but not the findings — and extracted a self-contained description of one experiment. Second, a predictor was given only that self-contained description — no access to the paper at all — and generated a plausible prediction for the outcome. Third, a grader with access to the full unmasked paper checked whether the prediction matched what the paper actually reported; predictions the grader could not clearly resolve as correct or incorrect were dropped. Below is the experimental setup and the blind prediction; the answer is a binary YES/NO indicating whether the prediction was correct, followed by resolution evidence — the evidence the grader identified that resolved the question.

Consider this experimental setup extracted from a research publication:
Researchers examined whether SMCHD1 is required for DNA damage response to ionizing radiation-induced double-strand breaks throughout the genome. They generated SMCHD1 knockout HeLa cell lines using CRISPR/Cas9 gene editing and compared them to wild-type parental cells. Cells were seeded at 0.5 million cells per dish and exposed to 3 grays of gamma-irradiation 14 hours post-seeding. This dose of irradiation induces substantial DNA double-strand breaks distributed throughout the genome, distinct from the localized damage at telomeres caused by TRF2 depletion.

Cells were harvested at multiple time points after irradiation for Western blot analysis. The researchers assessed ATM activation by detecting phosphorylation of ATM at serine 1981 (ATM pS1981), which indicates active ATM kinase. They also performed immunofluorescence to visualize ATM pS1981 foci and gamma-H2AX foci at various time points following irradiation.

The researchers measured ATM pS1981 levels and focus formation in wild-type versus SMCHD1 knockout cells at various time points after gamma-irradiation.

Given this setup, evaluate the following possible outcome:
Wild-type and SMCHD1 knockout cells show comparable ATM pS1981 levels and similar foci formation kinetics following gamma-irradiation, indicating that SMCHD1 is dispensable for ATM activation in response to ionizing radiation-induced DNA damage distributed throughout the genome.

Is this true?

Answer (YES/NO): YES